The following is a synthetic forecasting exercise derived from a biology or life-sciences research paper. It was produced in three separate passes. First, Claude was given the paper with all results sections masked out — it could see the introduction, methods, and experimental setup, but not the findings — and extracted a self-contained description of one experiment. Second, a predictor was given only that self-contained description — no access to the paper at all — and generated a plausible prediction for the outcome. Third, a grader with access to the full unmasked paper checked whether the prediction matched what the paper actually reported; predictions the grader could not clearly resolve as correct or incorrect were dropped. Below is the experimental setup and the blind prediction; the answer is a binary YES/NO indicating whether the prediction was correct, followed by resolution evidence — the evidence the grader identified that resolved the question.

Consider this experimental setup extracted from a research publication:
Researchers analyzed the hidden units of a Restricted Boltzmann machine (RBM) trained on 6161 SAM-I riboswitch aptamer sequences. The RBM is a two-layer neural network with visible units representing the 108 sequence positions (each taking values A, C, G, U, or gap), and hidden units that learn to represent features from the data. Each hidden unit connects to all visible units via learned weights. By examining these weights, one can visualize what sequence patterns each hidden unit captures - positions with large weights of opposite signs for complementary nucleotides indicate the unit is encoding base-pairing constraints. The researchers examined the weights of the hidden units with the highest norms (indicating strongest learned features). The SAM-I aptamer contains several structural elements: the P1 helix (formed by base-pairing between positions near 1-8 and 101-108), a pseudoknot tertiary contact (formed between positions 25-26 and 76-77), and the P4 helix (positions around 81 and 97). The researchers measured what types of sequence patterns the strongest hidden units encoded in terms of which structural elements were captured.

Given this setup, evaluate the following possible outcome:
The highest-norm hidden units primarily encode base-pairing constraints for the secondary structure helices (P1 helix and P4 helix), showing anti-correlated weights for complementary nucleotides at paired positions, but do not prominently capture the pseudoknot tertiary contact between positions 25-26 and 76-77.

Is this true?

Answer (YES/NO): NO